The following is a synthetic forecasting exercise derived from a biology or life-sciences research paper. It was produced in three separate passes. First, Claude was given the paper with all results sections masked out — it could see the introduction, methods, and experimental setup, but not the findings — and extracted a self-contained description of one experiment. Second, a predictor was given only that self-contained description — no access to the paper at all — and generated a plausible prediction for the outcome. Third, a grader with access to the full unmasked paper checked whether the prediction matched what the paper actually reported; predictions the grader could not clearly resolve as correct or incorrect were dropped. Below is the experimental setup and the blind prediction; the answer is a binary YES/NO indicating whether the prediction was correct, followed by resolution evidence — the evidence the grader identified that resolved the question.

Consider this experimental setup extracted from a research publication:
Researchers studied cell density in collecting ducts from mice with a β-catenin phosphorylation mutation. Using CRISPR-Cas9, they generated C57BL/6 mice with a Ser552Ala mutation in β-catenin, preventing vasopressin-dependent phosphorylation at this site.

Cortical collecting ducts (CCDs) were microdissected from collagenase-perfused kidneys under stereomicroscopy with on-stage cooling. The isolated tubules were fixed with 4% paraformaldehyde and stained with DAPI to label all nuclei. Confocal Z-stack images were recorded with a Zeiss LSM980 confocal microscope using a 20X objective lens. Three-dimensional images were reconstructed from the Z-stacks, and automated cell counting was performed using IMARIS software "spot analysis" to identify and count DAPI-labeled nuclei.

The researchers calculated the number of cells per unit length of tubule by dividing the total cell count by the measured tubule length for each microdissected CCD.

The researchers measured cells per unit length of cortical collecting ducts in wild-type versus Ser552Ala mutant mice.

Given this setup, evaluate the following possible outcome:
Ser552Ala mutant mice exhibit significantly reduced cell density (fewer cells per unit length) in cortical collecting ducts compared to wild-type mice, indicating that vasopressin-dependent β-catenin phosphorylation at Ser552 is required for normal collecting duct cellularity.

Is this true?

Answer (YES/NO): NO